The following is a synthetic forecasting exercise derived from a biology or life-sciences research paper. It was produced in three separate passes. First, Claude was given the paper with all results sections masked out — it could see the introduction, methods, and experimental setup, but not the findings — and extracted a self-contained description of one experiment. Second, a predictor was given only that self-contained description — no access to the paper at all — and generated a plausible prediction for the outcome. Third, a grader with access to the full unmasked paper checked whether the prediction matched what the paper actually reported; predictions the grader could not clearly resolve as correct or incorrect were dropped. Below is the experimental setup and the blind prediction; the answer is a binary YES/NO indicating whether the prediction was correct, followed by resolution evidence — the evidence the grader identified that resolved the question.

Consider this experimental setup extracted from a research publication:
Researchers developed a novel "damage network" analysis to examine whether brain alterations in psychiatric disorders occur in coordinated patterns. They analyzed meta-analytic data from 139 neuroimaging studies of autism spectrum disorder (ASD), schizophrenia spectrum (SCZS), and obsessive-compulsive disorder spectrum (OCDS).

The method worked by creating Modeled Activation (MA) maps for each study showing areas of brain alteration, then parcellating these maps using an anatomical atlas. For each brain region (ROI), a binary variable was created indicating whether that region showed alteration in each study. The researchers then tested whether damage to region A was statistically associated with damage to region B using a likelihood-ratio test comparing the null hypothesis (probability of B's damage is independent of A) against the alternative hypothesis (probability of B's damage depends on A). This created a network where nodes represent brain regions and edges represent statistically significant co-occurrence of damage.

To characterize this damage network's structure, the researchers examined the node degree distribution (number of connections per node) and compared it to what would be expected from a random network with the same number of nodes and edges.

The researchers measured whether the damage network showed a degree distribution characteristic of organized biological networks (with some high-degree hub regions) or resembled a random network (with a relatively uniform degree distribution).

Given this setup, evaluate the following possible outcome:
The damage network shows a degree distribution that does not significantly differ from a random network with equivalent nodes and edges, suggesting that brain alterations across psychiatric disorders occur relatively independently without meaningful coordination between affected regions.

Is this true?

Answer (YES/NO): NO